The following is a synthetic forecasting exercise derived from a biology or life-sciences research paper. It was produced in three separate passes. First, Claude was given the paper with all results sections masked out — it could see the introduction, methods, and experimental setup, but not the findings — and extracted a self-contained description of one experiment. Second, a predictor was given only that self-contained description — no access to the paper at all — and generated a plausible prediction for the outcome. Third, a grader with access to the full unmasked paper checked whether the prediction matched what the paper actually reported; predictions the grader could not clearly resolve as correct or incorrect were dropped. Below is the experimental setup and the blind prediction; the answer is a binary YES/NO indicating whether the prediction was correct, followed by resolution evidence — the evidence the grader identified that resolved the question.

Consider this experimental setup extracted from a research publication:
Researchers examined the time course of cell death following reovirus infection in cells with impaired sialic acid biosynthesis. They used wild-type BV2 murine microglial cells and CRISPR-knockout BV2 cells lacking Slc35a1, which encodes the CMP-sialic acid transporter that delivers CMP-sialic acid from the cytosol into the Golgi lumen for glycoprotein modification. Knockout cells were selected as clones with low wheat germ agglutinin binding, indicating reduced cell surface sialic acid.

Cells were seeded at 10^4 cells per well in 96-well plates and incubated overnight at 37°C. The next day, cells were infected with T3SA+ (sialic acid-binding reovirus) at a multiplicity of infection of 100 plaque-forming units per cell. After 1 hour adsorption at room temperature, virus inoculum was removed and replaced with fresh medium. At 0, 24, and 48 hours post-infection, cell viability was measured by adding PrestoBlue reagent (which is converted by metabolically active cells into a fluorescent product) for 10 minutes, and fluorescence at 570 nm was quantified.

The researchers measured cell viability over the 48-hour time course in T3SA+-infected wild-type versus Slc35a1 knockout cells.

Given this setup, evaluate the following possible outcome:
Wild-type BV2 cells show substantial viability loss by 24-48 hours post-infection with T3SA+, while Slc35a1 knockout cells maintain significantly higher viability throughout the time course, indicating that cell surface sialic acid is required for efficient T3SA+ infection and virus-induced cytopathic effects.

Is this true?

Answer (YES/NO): YES